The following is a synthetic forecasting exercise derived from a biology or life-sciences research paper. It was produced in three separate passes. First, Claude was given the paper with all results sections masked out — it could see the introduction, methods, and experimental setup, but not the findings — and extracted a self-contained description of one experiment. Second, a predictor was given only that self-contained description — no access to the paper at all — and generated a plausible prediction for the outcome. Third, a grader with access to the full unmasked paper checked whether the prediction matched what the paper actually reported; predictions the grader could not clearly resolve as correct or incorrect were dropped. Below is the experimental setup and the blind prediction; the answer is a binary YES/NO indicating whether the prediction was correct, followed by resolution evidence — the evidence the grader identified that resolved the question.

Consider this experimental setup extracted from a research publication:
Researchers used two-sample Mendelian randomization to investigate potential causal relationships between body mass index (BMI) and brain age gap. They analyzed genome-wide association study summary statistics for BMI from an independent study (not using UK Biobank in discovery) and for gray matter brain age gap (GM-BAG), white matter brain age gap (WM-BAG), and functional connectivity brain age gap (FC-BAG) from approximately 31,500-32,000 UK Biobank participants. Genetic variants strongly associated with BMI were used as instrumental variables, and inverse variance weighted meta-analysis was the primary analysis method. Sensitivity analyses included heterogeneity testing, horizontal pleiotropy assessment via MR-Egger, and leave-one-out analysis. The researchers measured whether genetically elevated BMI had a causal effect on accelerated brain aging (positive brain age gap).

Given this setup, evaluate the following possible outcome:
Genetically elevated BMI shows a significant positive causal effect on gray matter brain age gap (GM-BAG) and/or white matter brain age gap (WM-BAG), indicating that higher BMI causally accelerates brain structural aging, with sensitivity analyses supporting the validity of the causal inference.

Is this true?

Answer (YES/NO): NO